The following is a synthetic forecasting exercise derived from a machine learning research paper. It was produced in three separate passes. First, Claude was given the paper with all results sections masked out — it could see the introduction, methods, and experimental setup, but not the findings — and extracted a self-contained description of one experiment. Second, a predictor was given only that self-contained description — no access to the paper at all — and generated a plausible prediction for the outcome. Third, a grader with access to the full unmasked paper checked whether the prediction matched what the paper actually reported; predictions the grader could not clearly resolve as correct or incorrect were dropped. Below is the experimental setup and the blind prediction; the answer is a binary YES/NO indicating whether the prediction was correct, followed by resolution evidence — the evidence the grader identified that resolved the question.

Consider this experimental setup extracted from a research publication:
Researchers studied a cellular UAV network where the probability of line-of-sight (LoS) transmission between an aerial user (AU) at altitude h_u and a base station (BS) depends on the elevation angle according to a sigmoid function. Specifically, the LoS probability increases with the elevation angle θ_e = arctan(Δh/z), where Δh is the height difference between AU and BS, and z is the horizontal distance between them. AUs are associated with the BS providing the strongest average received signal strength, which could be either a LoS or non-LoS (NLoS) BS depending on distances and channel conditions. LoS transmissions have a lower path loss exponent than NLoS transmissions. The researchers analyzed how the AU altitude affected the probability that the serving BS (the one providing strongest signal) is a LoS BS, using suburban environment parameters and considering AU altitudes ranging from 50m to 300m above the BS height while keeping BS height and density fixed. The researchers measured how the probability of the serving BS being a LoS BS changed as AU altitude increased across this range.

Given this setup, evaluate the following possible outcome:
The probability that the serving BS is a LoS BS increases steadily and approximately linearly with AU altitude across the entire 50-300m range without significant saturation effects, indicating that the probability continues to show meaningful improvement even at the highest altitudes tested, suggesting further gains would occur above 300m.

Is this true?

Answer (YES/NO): NO